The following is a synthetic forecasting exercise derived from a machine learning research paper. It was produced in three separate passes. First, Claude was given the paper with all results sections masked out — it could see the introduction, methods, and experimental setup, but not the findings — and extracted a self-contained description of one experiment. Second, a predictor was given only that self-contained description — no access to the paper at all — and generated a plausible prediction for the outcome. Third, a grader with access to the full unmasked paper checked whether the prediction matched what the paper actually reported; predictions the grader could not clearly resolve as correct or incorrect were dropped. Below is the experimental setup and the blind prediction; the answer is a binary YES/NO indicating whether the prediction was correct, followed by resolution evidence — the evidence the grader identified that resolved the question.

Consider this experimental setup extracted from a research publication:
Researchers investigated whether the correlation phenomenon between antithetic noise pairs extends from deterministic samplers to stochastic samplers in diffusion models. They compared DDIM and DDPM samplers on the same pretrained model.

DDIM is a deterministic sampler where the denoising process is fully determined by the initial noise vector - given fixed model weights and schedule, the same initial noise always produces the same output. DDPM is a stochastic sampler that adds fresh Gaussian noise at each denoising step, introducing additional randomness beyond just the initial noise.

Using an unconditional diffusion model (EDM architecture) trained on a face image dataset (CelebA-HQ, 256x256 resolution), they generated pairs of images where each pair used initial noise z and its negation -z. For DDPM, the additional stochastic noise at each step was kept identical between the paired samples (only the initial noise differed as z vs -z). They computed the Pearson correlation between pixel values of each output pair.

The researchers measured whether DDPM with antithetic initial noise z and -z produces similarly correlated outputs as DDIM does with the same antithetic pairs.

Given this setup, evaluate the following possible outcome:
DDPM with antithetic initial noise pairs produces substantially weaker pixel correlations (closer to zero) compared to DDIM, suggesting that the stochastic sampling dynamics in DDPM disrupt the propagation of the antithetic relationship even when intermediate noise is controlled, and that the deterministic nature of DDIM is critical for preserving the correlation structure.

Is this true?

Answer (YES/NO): NO